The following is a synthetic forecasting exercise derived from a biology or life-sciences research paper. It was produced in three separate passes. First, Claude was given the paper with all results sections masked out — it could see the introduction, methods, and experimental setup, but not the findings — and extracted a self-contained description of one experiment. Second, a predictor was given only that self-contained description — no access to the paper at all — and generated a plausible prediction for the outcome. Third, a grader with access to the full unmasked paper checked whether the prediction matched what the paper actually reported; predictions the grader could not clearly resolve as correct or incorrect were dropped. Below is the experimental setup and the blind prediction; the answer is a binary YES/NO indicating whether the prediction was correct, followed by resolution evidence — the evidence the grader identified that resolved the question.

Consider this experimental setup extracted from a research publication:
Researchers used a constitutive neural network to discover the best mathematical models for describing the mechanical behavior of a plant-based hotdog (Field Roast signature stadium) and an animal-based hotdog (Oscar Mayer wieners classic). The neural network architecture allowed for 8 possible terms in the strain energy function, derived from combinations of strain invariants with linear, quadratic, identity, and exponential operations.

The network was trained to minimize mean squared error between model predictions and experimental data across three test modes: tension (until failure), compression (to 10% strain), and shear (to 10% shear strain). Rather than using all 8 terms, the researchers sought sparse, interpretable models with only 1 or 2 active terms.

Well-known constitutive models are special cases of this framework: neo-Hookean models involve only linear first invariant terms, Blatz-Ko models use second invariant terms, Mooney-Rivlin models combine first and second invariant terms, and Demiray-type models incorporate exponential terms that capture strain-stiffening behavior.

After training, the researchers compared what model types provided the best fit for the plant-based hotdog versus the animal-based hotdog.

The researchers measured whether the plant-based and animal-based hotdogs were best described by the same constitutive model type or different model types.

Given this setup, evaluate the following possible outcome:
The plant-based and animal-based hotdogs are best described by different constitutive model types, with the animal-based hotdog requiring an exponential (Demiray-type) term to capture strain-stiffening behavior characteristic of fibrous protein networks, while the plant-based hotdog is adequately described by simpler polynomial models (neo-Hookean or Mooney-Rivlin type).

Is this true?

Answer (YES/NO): NO